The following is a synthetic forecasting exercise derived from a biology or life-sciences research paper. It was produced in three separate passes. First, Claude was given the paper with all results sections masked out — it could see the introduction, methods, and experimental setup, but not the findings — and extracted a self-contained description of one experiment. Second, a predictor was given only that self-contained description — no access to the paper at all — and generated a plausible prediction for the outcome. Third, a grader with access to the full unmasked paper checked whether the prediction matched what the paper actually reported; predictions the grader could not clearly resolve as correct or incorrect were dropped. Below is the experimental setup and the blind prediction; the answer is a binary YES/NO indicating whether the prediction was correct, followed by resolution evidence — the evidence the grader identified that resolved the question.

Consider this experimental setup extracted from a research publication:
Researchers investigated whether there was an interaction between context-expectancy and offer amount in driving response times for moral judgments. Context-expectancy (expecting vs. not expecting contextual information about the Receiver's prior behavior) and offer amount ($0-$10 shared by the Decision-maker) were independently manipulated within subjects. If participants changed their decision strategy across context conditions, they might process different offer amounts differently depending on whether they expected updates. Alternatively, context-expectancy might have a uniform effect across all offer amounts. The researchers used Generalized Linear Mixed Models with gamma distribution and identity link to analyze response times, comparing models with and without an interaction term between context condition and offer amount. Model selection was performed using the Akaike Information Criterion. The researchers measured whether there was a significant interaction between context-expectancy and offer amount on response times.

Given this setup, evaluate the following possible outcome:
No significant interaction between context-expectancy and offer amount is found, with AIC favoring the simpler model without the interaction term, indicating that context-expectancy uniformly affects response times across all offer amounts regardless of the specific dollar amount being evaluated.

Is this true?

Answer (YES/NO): YES